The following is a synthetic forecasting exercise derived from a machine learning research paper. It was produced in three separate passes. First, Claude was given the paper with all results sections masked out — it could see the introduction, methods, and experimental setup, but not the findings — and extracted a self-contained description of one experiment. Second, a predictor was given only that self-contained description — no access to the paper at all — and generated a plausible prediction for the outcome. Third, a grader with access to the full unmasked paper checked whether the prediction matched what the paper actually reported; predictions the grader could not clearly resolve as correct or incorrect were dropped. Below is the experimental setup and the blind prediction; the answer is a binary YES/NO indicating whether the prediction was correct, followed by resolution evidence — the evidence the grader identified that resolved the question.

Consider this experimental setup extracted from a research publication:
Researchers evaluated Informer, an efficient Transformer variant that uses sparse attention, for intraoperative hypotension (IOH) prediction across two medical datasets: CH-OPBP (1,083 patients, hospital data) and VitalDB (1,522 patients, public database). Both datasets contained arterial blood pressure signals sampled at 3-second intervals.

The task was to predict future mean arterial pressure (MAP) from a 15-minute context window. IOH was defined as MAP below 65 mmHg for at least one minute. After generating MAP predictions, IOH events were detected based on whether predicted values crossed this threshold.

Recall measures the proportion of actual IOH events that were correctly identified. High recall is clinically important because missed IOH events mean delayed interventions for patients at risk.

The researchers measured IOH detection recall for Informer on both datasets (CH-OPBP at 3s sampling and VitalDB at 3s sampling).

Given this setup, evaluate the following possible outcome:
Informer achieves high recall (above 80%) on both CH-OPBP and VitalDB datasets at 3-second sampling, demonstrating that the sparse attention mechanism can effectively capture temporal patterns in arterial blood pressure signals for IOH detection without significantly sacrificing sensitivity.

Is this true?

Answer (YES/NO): NO